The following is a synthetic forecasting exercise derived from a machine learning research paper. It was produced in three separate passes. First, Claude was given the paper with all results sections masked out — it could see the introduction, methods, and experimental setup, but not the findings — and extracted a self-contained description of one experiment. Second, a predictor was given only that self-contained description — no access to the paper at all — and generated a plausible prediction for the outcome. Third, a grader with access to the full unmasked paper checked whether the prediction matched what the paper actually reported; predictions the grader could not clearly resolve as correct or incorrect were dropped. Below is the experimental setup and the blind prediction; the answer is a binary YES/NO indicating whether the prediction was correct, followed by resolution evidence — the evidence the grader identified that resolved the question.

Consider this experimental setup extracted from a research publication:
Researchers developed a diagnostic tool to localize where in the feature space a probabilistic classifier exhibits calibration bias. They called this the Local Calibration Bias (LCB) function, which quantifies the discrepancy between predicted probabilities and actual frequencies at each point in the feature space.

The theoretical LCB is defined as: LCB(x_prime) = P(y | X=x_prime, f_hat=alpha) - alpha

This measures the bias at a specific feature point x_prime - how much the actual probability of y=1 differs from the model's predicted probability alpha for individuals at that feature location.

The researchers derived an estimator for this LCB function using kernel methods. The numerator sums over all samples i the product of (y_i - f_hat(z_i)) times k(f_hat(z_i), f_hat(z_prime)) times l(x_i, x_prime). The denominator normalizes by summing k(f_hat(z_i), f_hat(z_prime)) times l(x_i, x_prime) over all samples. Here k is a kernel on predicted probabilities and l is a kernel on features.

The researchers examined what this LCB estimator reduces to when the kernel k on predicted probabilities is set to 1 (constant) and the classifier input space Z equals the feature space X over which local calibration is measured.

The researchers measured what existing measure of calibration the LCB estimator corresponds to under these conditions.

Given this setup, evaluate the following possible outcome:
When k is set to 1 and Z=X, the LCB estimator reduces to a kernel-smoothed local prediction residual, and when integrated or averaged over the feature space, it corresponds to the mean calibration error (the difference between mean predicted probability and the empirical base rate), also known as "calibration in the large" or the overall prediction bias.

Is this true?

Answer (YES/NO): NO